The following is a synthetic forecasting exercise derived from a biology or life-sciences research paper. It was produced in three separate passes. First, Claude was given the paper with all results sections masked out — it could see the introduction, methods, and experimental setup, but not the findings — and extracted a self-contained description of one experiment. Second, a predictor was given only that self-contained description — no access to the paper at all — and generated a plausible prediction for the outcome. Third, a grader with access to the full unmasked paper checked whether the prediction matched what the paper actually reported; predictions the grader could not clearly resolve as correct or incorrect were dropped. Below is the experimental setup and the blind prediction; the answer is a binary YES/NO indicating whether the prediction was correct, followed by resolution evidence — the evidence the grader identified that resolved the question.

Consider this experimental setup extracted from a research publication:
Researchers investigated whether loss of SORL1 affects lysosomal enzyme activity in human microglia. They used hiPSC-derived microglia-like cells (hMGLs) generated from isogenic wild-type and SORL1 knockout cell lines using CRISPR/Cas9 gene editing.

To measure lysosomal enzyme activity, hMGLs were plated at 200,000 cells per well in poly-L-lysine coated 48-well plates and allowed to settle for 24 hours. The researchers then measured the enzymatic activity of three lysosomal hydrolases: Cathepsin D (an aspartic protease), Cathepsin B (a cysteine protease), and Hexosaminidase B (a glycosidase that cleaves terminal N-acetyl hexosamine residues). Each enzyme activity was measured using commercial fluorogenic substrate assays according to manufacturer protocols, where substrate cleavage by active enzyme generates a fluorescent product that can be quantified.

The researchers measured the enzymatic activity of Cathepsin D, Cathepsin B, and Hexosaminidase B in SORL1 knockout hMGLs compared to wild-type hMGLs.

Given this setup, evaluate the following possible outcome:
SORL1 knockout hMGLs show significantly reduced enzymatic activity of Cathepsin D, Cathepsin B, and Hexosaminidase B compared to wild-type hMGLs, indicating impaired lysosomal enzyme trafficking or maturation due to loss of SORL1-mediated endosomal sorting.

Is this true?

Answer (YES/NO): YES